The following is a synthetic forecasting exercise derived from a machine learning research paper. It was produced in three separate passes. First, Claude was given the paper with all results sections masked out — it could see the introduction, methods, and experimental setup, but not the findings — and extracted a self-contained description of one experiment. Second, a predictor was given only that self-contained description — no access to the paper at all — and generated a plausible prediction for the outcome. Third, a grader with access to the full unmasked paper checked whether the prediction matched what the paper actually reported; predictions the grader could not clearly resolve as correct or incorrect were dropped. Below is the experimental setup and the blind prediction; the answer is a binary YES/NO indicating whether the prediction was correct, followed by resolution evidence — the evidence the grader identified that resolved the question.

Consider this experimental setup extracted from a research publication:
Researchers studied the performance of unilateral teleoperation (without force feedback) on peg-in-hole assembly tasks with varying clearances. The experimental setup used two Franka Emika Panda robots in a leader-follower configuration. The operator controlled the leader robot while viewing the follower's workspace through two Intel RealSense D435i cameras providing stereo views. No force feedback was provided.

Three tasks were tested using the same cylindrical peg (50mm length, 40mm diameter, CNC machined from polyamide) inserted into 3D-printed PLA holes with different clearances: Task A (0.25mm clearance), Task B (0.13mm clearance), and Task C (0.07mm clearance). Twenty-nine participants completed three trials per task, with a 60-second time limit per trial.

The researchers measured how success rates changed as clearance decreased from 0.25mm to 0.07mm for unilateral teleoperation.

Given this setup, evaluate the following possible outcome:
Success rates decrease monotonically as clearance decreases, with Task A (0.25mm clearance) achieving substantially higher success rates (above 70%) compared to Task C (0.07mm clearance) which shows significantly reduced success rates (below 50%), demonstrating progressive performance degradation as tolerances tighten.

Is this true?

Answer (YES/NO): YES